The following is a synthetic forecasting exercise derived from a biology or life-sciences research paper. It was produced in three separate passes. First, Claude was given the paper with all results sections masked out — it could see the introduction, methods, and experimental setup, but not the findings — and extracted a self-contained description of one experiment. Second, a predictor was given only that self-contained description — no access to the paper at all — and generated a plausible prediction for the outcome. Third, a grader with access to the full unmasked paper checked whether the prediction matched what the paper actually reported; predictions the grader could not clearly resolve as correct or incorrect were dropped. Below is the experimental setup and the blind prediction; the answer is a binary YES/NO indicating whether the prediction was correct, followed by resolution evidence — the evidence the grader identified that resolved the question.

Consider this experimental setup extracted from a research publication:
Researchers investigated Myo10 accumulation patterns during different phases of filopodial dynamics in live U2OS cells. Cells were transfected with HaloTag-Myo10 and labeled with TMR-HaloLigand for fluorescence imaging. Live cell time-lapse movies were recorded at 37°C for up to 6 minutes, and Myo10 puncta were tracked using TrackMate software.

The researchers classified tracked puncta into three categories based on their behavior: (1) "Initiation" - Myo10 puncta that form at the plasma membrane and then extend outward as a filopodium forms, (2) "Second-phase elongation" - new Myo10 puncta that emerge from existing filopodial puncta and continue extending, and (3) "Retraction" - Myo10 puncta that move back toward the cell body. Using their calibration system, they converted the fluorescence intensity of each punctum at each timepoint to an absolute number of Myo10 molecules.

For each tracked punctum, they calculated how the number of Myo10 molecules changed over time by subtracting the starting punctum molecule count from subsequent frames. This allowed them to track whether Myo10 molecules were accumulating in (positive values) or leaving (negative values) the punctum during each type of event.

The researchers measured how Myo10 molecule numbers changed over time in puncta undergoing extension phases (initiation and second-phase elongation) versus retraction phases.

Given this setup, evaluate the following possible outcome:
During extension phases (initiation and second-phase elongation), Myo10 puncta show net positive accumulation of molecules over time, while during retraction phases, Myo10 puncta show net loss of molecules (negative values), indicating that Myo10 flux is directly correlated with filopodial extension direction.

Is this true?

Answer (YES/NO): NO